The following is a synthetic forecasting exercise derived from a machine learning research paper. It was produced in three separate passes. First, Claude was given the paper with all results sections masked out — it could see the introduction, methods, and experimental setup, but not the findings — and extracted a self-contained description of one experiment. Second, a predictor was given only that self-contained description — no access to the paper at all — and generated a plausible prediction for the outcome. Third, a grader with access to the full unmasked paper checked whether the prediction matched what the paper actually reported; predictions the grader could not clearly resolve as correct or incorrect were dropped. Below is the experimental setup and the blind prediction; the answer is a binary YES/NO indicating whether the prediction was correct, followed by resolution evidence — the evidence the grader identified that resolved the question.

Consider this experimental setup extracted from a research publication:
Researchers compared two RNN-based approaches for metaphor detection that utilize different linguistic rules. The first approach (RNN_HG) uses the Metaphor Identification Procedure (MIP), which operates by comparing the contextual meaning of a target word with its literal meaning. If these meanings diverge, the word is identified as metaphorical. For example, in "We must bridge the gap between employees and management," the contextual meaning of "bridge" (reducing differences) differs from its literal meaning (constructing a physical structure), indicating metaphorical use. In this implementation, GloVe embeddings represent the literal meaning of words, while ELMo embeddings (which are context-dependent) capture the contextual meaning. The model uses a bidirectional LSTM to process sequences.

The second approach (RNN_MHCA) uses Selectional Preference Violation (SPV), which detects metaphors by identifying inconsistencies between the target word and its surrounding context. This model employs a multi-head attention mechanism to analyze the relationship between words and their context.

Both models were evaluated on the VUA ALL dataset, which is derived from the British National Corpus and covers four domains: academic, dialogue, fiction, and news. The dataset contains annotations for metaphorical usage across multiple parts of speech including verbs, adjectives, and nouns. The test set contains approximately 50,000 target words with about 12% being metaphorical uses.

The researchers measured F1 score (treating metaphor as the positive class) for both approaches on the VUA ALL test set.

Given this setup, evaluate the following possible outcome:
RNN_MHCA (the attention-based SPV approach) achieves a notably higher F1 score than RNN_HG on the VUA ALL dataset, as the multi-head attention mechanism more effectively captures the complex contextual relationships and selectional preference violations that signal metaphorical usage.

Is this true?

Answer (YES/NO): NO